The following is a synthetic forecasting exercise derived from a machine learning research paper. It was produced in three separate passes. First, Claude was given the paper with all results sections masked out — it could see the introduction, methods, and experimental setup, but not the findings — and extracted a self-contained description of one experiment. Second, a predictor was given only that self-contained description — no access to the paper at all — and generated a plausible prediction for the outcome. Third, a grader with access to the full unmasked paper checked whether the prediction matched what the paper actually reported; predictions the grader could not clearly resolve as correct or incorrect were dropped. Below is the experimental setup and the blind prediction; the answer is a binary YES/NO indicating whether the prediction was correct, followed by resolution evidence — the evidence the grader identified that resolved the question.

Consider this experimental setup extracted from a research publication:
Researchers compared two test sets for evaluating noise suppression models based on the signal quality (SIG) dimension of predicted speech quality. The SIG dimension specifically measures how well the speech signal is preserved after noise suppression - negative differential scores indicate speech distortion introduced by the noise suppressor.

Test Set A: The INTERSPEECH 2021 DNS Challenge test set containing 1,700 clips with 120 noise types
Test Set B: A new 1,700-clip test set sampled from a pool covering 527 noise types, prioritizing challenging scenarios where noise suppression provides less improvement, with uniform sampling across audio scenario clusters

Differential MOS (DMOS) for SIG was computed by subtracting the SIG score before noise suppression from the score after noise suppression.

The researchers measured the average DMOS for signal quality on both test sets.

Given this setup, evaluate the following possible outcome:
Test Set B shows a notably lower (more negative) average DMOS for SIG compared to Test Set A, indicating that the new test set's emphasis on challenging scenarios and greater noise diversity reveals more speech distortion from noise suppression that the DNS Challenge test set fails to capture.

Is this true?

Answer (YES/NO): YES